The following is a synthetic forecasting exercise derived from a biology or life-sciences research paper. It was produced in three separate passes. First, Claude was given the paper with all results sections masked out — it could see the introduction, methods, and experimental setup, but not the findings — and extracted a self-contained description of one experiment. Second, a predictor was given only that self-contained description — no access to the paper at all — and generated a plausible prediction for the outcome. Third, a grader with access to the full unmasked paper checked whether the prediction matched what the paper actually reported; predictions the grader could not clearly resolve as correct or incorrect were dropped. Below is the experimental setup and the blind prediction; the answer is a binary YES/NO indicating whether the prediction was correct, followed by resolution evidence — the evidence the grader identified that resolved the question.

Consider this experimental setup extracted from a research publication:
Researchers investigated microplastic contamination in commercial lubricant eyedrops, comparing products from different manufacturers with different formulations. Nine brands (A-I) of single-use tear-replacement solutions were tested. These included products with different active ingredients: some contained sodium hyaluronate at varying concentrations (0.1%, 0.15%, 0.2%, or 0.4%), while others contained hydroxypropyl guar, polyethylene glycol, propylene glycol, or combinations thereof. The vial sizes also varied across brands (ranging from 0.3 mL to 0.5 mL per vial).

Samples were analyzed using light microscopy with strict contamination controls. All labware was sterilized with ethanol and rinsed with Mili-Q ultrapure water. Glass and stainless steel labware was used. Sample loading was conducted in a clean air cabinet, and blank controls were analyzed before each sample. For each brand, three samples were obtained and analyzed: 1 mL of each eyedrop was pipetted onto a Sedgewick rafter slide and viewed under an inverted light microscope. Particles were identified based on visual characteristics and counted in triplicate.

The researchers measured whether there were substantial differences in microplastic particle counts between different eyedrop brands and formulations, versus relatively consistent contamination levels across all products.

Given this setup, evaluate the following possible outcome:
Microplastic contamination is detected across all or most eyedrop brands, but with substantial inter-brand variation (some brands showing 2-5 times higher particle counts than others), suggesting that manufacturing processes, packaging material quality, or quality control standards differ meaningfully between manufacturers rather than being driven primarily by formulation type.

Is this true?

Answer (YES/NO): NO